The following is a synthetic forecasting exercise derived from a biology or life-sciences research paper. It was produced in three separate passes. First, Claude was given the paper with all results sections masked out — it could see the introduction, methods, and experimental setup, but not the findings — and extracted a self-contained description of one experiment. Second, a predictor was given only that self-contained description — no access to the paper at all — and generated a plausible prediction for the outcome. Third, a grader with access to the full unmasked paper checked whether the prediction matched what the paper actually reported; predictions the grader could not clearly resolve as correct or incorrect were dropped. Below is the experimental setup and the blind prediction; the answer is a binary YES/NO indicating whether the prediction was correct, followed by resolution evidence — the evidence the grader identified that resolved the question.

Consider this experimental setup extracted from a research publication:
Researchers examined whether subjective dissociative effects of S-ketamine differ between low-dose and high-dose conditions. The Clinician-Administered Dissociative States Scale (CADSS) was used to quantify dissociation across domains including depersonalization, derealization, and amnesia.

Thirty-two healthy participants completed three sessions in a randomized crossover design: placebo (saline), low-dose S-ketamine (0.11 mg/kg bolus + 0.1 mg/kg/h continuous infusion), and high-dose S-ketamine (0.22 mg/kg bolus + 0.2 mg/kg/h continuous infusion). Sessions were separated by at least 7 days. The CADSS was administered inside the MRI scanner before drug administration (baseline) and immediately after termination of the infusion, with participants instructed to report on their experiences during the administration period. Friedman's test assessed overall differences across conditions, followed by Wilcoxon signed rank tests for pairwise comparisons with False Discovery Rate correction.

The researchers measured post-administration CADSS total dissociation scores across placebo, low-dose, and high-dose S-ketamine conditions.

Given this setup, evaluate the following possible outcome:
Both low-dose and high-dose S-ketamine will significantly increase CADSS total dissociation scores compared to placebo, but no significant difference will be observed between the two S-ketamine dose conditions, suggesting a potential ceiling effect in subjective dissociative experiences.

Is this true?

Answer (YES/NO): NO